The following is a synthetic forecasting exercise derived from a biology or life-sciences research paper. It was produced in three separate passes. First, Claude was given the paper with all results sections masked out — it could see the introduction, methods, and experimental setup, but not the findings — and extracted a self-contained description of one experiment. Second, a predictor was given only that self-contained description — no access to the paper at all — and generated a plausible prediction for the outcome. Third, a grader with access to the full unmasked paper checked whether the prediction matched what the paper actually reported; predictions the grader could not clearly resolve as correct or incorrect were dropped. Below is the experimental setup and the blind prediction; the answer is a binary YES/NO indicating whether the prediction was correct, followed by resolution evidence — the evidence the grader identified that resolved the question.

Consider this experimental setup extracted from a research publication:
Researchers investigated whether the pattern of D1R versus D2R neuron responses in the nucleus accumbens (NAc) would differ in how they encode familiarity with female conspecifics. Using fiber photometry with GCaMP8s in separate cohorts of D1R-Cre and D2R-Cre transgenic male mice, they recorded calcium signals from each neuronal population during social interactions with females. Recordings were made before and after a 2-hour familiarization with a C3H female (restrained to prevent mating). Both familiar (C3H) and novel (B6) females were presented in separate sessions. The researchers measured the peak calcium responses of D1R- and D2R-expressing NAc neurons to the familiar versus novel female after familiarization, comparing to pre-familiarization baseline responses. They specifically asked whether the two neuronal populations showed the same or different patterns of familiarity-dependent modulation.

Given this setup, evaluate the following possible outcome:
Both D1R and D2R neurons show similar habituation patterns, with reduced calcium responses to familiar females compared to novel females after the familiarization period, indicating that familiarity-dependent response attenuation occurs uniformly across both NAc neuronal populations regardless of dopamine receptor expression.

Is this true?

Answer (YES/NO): NO